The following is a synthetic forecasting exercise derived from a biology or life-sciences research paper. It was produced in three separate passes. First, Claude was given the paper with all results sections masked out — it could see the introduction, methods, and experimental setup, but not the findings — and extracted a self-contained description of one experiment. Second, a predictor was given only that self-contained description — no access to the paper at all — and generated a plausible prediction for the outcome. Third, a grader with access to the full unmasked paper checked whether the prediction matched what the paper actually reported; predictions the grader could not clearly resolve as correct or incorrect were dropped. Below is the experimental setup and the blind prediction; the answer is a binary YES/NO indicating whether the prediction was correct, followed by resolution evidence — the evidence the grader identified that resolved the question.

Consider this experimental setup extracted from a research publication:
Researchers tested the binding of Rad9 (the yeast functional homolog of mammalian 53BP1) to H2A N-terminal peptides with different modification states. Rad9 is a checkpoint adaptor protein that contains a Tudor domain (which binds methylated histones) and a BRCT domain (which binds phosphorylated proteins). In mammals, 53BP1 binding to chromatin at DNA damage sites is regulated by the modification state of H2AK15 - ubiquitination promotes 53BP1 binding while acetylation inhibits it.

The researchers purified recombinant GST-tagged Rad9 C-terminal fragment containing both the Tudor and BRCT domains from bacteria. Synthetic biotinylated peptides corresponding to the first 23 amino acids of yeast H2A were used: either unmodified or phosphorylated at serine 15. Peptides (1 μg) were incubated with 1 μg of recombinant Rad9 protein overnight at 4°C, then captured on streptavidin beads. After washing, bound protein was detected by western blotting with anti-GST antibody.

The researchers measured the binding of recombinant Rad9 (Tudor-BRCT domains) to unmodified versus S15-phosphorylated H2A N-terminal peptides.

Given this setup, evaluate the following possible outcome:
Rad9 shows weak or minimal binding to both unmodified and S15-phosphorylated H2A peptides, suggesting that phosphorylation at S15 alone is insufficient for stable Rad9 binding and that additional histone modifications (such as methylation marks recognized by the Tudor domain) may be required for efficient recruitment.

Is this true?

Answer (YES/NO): NO